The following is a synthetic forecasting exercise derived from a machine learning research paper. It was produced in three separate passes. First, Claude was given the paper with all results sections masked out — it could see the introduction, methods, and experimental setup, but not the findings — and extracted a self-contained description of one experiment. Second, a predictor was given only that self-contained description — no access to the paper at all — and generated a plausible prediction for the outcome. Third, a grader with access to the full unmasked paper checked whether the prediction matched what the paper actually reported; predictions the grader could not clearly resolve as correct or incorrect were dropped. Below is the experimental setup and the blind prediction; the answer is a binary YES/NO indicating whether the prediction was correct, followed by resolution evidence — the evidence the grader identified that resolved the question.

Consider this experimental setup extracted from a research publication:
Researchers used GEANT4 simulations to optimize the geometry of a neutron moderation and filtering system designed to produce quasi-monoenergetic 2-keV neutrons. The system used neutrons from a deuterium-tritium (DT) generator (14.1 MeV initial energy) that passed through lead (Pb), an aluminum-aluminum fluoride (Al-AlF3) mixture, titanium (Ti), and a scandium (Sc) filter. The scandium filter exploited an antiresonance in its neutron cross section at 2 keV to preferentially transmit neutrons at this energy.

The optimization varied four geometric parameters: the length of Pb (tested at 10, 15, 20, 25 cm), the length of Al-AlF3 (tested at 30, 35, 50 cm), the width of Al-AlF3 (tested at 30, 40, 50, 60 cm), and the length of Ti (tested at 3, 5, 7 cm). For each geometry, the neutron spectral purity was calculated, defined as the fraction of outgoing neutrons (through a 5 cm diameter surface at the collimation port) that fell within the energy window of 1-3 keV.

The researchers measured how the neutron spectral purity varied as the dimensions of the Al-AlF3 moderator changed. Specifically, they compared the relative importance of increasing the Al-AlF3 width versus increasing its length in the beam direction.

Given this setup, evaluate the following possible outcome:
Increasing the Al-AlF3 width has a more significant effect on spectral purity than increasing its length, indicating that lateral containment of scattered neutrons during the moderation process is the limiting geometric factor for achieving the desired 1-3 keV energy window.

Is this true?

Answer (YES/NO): NO